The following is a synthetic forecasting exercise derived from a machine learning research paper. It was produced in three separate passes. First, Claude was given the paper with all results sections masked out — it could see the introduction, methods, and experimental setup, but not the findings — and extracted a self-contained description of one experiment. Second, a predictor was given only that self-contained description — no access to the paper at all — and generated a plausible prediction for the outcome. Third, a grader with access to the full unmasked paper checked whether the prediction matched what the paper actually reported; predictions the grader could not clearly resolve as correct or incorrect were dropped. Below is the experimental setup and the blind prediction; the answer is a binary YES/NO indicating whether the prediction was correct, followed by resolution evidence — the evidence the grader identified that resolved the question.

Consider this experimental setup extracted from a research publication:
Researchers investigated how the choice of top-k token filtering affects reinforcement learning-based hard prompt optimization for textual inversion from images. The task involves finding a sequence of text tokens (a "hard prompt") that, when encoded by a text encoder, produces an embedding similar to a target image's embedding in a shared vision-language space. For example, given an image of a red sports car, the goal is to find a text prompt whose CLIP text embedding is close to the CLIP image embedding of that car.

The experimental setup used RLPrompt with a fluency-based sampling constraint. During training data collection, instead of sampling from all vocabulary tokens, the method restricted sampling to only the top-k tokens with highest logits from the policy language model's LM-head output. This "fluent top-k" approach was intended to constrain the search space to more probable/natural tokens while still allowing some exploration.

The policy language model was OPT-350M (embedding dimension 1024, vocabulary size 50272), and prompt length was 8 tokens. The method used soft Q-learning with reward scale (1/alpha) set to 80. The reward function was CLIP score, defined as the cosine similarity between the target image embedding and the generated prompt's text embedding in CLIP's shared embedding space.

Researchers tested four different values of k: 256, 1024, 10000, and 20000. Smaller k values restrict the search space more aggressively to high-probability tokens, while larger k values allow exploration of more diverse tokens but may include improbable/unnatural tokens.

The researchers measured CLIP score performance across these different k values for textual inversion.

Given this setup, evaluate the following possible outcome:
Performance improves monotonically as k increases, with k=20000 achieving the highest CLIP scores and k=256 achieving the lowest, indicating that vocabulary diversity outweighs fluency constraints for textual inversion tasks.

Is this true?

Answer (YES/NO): NO